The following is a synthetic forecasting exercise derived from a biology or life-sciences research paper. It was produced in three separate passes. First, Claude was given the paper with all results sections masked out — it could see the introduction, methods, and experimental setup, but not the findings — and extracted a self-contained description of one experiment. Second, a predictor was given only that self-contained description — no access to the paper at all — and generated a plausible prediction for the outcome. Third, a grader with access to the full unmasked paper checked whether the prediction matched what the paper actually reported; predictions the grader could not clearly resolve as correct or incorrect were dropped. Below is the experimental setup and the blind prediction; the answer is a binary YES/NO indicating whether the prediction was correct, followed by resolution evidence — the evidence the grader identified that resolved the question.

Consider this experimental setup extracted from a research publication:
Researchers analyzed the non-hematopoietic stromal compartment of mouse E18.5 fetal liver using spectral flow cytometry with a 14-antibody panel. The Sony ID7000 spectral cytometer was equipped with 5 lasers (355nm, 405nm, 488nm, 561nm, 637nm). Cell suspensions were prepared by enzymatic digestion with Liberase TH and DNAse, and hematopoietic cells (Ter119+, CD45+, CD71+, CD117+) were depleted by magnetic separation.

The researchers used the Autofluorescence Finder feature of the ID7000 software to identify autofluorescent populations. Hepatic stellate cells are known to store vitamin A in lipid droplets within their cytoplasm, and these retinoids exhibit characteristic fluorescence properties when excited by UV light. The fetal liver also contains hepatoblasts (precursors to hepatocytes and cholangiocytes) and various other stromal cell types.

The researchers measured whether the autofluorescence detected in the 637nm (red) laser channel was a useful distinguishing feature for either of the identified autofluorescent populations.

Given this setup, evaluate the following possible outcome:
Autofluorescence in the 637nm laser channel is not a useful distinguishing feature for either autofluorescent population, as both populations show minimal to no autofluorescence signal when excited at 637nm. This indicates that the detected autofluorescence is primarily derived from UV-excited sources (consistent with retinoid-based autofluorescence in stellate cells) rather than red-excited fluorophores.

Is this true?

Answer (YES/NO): YES